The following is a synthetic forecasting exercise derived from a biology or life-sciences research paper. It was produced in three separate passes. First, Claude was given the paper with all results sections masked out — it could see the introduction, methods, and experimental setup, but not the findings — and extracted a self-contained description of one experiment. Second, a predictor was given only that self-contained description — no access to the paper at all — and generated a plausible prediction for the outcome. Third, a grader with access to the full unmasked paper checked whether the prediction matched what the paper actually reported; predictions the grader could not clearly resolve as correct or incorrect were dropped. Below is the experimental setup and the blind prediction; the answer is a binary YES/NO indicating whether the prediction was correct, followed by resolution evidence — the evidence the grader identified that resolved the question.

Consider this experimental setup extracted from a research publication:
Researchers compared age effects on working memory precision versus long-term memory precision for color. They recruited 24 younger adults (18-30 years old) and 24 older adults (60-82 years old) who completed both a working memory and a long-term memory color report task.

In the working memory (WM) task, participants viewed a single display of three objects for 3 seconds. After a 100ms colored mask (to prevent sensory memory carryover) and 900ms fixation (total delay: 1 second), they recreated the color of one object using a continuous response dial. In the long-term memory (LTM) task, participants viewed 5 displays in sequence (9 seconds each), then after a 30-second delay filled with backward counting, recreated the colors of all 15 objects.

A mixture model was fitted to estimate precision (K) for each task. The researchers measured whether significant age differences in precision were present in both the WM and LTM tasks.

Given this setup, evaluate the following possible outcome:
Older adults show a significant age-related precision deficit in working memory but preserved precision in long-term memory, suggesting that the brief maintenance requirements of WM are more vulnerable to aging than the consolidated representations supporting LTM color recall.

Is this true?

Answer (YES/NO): NO